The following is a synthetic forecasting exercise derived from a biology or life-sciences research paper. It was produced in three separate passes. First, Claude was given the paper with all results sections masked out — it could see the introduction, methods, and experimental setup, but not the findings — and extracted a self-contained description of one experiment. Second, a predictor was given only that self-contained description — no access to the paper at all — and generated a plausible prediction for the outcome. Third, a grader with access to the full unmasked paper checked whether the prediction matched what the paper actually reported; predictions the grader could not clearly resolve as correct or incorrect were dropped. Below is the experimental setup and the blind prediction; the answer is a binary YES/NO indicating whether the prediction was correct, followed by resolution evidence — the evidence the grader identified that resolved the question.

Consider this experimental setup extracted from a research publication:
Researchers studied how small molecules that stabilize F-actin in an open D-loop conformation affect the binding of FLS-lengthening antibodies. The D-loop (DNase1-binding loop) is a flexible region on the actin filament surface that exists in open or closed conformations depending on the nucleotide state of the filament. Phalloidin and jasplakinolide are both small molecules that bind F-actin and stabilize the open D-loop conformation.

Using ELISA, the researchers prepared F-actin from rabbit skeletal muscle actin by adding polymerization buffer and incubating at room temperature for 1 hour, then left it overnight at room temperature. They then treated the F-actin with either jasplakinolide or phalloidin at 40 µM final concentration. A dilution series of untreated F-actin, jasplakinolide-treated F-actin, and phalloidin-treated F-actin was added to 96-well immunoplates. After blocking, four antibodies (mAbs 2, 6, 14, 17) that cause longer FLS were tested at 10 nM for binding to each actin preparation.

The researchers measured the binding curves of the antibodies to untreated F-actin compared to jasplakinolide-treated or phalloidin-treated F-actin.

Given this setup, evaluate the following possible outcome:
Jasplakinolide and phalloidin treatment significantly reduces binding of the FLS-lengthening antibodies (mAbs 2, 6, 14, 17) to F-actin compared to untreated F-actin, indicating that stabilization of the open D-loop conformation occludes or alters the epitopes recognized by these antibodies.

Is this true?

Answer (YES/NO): NO